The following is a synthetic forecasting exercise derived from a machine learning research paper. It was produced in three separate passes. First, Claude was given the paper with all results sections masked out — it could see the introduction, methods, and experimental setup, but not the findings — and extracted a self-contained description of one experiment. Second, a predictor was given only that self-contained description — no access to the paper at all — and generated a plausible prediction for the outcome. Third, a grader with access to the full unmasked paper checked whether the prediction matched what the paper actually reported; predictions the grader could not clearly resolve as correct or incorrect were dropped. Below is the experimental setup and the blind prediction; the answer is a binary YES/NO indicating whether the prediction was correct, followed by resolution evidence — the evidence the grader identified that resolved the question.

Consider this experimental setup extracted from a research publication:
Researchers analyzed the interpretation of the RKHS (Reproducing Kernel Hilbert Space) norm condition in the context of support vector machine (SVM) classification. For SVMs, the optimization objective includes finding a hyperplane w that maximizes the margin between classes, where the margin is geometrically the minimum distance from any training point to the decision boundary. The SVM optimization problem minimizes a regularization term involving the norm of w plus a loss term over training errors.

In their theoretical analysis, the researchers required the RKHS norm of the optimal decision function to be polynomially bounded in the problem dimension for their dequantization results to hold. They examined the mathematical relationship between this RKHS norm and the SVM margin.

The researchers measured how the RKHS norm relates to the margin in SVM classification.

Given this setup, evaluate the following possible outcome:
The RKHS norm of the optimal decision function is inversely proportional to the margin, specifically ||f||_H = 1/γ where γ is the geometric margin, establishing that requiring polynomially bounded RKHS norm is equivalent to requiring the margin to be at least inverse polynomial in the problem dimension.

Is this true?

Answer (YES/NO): YES